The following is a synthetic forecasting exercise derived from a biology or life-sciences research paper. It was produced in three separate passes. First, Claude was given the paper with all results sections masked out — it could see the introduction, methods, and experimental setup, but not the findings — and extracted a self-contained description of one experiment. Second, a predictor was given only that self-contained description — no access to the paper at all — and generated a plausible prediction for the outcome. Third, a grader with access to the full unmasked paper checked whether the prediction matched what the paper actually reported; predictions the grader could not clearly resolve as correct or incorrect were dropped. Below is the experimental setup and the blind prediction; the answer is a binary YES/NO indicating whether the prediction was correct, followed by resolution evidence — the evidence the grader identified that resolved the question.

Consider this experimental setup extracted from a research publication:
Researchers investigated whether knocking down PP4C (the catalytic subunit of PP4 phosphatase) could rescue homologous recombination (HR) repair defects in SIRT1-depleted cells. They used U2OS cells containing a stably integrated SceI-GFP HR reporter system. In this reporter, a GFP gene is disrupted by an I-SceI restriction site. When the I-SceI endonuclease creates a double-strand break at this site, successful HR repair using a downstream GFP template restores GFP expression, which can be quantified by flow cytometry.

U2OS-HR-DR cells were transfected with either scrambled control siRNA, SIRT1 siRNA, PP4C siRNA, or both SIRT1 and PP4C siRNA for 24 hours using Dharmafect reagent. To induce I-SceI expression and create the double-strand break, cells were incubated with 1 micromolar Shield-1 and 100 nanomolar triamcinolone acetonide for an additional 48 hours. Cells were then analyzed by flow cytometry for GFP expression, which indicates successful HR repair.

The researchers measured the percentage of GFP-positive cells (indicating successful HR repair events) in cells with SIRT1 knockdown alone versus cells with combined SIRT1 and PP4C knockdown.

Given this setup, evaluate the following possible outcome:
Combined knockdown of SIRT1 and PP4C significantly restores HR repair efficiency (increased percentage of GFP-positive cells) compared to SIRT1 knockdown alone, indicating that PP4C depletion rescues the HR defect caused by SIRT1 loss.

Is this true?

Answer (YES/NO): NO